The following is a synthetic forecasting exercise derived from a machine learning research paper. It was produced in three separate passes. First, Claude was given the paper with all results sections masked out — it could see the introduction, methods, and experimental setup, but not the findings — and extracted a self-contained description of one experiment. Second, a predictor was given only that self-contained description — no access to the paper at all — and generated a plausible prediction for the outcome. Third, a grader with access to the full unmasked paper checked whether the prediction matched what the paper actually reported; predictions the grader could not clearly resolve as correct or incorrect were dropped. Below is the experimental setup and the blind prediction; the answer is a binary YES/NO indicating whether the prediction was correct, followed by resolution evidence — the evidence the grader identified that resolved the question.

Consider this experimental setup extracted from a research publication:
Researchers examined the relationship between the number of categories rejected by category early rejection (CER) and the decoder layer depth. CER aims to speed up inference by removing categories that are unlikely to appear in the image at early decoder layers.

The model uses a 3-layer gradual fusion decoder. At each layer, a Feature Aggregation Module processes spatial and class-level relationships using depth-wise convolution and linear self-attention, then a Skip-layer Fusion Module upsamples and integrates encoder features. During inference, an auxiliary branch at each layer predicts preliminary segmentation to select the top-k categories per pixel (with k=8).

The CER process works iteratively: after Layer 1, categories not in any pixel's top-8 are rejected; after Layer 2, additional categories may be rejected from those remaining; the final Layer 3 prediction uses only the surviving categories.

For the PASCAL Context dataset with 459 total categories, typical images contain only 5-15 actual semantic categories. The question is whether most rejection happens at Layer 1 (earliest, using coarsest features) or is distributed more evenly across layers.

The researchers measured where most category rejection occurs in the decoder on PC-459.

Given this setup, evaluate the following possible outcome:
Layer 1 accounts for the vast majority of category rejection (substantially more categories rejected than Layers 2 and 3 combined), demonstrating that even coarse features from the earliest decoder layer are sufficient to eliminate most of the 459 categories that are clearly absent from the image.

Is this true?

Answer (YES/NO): YES